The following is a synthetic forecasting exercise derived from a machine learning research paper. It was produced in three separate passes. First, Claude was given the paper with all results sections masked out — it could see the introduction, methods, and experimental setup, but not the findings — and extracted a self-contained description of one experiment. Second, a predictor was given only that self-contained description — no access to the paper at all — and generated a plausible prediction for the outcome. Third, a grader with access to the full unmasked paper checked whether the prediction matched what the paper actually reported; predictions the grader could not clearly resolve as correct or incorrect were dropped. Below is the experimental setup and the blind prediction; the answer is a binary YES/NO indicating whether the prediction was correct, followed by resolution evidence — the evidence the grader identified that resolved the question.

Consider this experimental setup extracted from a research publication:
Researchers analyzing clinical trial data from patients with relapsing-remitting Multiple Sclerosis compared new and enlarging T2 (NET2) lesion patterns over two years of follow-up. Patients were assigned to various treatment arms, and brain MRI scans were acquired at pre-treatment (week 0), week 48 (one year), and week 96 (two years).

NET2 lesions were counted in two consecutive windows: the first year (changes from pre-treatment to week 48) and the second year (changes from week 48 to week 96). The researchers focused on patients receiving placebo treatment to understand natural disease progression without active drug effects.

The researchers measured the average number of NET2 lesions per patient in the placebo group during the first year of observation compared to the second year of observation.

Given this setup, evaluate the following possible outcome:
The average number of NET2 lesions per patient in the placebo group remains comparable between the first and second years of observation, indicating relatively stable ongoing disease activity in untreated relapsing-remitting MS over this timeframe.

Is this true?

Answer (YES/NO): NO